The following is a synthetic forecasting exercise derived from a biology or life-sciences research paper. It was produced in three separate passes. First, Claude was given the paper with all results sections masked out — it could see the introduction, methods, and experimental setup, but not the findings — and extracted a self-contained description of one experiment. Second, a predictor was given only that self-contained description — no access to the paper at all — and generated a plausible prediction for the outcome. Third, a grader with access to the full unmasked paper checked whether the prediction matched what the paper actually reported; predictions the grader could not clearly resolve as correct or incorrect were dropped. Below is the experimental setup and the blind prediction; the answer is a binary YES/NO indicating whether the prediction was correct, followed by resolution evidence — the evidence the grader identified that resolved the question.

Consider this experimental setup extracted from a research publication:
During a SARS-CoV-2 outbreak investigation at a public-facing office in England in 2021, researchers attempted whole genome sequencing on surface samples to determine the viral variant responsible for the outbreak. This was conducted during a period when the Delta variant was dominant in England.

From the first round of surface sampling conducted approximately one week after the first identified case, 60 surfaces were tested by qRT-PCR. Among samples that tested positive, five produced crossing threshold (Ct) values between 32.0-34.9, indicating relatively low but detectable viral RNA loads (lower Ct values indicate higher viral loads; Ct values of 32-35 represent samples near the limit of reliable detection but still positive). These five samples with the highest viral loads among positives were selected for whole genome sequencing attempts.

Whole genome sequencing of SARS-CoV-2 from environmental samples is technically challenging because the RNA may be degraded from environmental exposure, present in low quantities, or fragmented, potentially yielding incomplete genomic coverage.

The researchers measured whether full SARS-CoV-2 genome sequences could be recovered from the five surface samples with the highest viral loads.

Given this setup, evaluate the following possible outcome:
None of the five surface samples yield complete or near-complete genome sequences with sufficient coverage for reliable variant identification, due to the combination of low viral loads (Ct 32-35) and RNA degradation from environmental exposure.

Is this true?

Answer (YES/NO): YES